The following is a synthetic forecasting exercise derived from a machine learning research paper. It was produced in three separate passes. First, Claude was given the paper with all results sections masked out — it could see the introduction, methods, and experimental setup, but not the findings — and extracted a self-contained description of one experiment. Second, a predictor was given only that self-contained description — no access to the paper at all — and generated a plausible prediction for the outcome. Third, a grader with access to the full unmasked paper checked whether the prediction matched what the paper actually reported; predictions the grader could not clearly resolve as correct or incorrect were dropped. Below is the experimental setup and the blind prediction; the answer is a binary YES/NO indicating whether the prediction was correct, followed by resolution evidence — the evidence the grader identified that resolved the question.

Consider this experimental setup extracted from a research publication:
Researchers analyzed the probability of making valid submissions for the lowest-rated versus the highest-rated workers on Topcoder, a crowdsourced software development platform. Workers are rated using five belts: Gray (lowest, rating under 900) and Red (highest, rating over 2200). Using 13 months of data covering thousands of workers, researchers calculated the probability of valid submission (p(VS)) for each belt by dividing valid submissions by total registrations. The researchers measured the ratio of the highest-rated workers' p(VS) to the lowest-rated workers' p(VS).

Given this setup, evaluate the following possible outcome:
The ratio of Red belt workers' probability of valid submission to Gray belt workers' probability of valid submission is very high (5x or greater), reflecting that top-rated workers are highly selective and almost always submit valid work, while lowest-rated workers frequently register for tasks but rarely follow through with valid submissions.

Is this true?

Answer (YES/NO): NO